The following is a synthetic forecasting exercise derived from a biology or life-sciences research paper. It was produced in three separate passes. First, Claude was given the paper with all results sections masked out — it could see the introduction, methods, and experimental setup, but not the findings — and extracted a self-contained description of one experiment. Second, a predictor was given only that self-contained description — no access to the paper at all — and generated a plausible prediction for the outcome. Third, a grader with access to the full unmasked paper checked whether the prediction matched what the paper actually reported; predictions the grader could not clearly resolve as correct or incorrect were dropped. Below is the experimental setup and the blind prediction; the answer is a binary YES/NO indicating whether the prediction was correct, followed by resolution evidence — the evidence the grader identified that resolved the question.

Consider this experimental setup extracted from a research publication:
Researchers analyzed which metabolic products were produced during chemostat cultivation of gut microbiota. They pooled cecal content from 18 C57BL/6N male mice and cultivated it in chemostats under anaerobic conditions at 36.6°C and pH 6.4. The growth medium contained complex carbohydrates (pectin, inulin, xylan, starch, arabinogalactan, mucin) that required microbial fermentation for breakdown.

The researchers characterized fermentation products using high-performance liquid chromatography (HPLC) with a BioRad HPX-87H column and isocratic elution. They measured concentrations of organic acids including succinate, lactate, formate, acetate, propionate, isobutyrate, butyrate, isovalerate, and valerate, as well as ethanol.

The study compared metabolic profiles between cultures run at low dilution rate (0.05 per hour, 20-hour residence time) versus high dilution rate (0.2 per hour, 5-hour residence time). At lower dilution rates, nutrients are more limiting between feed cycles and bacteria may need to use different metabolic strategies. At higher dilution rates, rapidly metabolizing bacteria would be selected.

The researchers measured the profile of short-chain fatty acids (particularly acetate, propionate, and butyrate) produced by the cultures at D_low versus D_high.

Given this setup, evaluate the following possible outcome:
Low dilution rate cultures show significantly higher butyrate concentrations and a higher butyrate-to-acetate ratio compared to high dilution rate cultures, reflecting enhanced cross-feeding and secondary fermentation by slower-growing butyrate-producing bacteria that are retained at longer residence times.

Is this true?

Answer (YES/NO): NO